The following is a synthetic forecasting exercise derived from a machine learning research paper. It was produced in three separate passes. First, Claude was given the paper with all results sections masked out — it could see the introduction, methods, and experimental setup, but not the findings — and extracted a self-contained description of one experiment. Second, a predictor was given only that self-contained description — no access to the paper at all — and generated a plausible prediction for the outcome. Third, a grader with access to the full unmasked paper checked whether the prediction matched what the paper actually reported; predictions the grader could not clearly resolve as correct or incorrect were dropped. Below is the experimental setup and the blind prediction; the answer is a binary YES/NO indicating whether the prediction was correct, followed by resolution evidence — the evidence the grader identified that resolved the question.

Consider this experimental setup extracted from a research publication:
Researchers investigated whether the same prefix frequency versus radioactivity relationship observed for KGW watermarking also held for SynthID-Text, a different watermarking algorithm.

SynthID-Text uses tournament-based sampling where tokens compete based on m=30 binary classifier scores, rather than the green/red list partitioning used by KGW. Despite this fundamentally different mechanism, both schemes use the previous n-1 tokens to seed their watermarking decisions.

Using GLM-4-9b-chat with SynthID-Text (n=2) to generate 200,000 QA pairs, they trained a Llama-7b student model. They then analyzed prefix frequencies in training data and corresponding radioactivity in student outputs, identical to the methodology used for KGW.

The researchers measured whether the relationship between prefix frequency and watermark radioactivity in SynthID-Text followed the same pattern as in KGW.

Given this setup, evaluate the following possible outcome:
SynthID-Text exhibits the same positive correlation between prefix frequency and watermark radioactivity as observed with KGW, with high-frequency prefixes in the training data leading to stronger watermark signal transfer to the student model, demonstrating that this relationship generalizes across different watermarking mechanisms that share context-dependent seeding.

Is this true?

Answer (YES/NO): YES